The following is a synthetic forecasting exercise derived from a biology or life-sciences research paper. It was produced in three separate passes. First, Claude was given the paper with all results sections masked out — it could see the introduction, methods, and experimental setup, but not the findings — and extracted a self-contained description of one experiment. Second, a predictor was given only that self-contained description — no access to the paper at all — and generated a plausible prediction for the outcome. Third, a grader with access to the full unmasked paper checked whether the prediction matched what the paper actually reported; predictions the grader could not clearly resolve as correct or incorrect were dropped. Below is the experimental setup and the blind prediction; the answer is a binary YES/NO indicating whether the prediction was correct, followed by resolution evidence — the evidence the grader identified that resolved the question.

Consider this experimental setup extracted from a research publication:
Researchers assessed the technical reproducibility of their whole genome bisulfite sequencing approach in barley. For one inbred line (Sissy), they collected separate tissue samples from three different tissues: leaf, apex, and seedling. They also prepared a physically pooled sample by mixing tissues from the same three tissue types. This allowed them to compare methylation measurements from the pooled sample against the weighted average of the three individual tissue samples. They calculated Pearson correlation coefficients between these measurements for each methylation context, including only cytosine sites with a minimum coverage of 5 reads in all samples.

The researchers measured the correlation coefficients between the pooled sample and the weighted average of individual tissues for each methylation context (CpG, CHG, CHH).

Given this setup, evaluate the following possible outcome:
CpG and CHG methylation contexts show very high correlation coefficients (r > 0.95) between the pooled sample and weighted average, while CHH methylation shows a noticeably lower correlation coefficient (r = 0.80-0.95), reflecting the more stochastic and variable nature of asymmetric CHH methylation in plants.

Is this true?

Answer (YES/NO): NO